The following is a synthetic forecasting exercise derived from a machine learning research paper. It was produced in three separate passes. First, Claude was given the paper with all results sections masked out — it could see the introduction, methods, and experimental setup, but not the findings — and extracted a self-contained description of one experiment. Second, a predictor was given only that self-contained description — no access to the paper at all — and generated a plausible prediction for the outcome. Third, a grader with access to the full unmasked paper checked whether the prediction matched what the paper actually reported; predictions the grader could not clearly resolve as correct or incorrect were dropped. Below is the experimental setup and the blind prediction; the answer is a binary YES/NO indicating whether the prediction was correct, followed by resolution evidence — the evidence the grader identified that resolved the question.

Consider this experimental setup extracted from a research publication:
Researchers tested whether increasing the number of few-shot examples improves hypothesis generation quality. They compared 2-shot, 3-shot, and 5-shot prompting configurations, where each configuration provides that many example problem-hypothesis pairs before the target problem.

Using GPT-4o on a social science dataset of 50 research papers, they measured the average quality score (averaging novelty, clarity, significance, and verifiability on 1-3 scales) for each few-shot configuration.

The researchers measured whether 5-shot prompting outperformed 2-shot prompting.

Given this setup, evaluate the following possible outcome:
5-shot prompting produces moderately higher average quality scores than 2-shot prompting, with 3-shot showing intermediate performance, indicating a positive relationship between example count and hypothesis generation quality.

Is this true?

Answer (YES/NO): NO